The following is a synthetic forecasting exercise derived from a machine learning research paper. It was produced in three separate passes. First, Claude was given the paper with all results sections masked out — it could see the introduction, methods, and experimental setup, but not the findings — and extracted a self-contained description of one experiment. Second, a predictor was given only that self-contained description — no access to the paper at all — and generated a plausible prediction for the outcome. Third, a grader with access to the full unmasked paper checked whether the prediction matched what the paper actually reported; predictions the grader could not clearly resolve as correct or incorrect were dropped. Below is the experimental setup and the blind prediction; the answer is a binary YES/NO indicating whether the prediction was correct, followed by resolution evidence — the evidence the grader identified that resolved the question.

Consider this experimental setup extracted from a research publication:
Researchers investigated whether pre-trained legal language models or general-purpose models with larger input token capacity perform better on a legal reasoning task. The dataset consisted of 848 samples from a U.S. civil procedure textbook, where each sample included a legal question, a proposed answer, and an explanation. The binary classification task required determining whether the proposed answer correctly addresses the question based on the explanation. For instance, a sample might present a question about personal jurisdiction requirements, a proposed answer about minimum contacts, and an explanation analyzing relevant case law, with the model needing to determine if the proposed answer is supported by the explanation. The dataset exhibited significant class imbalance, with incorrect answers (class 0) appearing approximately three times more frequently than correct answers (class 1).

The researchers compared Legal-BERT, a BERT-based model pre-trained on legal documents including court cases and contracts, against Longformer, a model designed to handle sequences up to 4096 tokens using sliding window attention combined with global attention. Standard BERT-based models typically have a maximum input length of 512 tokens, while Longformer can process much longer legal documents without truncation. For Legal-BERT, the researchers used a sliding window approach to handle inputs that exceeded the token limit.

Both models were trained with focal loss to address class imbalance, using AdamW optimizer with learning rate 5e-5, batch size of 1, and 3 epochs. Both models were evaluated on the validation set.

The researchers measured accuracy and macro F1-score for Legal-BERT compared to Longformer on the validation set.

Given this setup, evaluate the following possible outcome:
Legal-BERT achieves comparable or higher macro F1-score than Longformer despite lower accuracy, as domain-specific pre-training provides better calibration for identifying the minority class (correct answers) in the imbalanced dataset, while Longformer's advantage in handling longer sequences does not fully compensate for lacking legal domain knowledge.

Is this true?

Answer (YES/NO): YES